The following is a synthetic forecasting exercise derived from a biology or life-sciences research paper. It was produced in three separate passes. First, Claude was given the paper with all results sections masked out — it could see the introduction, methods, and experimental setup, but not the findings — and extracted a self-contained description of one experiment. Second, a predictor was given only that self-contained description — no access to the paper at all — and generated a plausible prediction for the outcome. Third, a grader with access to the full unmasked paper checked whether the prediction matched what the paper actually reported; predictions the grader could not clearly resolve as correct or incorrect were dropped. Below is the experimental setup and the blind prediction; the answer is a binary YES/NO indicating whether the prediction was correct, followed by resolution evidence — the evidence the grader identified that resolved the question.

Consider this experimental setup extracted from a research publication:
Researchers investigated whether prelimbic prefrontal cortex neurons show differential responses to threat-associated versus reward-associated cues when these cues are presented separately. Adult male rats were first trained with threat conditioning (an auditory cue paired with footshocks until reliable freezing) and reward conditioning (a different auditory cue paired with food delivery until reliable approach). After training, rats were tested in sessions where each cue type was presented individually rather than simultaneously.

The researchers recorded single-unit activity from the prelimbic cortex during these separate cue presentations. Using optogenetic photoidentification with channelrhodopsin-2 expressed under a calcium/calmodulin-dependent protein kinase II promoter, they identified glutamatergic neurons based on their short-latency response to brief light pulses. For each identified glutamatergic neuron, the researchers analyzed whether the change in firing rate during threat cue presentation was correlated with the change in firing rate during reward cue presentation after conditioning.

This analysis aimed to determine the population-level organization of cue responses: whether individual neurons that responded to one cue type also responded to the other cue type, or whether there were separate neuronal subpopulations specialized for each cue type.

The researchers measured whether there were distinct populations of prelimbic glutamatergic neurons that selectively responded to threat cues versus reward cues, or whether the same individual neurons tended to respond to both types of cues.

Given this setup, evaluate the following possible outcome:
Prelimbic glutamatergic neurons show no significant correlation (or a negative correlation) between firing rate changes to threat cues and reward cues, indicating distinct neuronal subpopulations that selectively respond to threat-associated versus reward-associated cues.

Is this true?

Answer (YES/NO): YES